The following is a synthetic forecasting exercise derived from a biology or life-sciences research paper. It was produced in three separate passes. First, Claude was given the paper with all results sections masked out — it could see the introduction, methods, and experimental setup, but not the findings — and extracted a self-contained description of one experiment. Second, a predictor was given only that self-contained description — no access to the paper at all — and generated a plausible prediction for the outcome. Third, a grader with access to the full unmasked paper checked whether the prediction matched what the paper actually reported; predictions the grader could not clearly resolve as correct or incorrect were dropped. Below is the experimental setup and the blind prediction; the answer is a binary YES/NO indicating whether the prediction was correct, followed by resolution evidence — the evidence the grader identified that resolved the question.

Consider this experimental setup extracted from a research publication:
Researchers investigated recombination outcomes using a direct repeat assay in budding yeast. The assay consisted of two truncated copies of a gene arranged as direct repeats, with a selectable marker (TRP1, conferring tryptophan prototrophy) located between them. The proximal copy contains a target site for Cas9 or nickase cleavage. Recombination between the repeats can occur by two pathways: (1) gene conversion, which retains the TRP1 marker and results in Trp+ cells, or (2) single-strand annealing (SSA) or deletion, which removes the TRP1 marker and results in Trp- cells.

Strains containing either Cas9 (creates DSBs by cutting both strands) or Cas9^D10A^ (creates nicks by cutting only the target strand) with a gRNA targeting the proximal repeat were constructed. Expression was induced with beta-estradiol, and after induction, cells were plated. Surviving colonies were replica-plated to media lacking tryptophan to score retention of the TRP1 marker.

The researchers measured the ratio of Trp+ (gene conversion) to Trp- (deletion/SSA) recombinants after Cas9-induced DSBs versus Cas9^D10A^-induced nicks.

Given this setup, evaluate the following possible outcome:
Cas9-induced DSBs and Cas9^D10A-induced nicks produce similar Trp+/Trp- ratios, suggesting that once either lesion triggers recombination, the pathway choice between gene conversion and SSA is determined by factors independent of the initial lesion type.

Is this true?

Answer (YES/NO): YES